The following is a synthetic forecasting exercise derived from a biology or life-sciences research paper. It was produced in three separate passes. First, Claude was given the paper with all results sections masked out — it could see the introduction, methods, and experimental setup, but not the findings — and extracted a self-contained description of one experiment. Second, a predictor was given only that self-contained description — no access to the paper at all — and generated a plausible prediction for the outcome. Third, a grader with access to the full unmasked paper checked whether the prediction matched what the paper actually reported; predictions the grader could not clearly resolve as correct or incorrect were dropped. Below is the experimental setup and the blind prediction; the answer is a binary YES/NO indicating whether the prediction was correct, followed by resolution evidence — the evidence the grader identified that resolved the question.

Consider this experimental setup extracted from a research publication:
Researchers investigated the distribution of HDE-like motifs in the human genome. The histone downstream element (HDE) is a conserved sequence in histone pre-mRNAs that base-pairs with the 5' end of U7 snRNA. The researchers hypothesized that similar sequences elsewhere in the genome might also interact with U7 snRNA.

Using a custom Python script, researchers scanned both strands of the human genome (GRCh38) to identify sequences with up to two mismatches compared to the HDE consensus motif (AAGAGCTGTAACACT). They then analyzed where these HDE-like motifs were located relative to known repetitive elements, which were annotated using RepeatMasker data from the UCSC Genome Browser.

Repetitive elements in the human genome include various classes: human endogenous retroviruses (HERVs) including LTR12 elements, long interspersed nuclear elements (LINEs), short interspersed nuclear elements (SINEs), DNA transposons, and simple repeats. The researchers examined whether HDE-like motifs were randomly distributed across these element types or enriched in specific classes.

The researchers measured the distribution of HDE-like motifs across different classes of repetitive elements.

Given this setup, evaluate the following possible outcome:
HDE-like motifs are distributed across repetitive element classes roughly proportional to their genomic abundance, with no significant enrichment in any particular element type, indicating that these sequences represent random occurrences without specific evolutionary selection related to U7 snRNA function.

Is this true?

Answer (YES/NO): NO